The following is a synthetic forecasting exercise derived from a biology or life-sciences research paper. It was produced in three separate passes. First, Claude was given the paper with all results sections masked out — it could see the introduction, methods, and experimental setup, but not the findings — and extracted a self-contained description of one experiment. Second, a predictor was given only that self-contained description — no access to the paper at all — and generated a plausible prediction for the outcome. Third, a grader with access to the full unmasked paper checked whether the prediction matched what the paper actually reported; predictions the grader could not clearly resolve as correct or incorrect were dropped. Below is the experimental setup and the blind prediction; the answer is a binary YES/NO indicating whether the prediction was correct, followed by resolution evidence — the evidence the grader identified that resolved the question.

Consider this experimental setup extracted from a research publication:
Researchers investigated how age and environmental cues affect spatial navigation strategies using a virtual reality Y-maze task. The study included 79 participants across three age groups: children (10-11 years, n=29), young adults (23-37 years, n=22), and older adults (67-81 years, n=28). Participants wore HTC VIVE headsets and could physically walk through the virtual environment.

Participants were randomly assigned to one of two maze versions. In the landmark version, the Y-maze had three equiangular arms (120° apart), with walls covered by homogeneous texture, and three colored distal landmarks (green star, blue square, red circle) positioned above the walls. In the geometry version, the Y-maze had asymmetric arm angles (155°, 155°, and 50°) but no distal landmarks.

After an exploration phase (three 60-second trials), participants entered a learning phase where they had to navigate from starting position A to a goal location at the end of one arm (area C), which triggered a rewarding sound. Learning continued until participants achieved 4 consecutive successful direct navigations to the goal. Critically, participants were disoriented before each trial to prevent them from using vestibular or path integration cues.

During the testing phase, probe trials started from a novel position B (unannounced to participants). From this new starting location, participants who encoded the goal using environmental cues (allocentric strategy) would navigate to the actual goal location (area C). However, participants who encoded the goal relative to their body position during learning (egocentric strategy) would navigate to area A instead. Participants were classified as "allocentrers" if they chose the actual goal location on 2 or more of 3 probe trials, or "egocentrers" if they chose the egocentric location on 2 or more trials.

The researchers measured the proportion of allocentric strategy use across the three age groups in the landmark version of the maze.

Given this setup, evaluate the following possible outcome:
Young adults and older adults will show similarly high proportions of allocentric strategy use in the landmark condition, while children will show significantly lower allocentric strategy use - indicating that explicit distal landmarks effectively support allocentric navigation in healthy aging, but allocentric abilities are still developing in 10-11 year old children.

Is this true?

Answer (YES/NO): NO